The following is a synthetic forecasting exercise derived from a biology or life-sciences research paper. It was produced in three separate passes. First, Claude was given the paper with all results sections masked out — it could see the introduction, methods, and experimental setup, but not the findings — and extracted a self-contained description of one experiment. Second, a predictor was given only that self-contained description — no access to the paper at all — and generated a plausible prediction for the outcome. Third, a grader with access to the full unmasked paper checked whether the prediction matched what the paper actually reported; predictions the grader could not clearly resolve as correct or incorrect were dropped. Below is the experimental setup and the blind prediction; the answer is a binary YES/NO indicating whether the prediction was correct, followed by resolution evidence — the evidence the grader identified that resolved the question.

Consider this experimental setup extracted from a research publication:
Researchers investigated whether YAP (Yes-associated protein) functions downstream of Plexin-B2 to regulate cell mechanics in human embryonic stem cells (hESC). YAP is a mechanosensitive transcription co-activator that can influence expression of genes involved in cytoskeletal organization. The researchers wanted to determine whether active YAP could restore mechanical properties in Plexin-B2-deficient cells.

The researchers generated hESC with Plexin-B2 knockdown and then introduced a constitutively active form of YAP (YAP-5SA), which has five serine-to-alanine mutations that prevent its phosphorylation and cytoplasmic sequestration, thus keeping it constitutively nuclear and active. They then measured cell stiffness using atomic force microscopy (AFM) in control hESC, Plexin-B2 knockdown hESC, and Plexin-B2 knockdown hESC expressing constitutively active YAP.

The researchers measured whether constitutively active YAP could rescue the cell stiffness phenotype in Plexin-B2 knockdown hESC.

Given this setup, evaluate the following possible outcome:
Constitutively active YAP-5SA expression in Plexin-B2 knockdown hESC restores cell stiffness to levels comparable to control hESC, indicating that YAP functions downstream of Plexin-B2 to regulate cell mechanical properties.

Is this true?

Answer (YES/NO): NO